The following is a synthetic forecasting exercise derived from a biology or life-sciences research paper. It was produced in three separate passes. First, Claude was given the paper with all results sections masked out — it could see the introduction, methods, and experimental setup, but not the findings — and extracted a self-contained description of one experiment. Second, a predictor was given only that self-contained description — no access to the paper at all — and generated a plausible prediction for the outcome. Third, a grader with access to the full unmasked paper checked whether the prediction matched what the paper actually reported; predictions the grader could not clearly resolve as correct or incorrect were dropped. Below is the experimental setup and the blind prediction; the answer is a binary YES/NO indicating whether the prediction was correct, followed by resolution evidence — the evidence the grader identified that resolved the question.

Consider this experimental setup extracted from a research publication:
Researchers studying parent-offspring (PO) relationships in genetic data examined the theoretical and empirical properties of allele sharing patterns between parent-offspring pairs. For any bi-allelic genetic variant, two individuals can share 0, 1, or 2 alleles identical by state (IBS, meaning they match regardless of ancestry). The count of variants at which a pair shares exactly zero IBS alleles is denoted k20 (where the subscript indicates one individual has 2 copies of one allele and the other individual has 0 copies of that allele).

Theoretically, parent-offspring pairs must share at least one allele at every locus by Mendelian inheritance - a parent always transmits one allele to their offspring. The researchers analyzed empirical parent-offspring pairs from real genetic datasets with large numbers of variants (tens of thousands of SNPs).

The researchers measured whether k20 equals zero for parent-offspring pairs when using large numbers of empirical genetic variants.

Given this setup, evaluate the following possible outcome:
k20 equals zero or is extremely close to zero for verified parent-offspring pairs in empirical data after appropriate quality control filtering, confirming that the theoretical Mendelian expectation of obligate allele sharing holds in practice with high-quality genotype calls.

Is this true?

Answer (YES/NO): NO